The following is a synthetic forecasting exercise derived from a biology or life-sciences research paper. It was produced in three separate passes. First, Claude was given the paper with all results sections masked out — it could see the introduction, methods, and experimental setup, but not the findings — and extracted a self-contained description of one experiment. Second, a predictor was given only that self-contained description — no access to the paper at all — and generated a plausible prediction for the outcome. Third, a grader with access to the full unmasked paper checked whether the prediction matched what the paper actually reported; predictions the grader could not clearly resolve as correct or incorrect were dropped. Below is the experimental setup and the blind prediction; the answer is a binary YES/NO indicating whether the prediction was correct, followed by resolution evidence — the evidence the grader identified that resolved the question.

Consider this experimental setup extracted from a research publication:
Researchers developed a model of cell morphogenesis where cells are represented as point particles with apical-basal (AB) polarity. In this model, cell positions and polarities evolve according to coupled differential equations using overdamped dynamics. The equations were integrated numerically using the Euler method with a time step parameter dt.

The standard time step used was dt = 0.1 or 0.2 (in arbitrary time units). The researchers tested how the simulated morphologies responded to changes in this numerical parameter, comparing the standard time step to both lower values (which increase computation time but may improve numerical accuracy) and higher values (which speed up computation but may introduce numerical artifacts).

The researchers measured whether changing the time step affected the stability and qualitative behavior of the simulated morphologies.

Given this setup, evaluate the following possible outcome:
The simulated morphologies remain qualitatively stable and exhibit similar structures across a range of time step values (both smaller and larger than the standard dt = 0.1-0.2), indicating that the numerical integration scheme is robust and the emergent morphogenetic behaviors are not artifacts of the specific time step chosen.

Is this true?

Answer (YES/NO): NO